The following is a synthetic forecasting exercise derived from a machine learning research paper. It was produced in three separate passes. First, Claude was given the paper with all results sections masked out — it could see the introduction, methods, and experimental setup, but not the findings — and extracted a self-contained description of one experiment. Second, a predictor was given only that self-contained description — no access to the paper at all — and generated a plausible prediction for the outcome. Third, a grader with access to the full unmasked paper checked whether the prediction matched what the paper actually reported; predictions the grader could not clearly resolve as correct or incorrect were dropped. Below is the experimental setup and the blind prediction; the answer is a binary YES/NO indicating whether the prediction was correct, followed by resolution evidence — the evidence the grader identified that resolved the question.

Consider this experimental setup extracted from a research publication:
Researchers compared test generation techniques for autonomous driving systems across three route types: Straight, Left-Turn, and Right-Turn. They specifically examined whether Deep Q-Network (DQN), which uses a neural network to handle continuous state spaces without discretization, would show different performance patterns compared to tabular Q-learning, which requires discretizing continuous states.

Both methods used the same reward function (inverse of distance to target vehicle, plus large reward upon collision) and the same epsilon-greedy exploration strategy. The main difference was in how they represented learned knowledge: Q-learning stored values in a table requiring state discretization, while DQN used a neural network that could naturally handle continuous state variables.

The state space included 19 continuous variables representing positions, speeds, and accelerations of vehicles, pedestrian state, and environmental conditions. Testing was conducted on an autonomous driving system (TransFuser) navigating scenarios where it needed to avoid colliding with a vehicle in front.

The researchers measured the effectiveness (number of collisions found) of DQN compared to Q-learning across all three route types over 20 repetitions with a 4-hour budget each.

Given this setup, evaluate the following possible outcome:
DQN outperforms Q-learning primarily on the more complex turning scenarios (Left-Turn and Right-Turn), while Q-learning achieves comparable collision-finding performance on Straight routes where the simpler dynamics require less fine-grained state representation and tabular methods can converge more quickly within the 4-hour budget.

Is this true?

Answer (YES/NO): NO